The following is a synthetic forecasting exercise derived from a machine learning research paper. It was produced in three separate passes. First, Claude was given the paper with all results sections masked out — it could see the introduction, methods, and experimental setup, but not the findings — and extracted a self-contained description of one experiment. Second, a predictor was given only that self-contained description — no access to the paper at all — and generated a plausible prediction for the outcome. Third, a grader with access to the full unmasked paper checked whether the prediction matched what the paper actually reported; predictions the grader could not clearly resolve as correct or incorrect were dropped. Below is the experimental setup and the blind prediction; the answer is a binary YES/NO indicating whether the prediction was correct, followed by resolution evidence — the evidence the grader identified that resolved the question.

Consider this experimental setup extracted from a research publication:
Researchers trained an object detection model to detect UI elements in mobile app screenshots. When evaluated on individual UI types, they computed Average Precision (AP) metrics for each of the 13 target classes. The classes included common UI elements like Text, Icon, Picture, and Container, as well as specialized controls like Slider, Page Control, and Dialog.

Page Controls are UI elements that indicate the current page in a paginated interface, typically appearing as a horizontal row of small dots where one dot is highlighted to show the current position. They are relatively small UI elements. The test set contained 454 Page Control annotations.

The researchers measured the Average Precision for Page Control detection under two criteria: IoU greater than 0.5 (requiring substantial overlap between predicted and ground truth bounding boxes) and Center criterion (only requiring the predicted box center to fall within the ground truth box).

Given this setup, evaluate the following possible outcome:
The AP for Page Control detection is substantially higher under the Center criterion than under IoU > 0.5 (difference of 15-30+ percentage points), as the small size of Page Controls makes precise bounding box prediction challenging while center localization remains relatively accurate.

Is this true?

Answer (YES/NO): YES